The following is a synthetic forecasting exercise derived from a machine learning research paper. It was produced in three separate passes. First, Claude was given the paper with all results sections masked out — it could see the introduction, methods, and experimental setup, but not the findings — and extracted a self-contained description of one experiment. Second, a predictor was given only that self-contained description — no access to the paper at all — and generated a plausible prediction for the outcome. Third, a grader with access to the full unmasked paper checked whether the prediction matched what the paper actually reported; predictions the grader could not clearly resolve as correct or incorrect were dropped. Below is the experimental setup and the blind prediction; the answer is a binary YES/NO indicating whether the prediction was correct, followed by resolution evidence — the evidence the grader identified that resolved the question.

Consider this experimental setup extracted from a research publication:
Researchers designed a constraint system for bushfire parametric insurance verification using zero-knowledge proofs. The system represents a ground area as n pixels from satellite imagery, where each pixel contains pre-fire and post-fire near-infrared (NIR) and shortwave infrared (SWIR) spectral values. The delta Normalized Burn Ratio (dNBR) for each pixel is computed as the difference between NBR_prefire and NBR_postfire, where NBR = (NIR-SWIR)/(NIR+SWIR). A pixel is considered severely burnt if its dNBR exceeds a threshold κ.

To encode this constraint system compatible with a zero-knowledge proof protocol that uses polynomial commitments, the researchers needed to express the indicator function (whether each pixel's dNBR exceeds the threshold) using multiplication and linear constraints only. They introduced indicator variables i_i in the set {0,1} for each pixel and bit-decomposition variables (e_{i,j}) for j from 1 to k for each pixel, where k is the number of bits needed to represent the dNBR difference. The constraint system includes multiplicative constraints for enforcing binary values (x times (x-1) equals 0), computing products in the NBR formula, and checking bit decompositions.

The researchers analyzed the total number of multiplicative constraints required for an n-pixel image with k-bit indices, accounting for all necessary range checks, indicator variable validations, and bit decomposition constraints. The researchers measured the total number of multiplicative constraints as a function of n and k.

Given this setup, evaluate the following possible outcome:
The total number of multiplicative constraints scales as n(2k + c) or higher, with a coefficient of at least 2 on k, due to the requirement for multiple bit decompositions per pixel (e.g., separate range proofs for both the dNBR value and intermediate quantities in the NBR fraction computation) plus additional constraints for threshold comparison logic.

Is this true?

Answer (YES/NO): NO